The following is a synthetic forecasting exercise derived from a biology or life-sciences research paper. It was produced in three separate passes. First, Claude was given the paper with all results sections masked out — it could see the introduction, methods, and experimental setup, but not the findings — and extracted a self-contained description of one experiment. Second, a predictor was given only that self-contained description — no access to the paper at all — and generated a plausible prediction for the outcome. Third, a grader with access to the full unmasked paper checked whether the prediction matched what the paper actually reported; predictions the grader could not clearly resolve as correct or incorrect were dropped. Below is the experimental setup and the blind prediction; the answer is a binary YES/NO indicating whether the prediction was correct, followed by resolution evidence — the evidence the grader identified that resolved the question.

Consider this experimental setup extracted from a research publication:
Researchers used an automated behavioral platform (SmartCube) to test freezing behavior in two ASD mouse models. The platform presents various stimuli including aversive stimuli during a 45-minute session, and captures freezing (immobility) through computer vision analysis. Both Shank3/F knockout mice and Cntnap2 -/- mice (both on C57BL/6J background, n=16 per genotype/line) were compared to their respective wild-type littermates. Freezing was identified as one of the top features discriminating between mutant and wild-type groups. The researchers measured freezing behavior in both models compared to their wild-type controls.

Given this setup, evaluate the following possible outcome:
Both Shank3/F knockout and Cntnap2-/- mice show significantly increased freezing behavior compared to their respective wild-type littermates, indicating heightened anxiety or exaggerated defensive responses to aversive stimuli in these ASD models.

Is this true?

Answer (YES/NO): NO